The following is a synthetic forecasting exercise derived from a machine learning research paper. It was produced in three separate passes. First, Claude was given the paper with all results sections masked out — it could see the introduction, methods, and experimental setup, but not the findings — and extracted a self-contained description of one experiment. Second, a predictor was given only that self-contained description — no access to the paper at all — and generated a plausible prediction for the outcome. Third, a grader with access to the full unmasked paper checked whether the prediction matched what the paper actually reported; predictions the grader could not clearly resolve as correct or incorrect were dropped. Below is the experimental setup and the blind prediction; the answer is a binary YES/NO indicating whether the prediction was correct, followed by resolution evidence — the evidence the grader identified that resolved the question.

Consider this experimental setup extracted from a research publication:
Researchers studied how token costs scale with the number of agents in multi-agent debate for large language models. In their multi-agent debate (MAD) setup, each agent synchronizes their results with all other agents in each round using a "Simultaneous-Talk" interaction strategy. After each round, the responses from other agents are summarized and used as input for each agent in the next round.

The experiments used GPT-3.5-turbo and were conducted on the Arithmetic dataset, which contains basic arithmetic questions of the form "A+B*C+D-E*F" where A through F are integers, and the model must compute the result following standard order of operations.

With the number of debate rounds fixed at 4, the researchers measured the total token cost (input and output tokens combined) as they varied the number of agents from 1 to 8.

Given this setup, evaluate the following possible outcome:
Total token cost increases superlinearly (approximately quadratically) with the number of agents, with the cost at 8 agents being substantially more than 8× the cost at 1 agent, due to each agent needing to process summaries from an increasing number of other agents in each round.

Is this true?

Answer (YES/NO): YES